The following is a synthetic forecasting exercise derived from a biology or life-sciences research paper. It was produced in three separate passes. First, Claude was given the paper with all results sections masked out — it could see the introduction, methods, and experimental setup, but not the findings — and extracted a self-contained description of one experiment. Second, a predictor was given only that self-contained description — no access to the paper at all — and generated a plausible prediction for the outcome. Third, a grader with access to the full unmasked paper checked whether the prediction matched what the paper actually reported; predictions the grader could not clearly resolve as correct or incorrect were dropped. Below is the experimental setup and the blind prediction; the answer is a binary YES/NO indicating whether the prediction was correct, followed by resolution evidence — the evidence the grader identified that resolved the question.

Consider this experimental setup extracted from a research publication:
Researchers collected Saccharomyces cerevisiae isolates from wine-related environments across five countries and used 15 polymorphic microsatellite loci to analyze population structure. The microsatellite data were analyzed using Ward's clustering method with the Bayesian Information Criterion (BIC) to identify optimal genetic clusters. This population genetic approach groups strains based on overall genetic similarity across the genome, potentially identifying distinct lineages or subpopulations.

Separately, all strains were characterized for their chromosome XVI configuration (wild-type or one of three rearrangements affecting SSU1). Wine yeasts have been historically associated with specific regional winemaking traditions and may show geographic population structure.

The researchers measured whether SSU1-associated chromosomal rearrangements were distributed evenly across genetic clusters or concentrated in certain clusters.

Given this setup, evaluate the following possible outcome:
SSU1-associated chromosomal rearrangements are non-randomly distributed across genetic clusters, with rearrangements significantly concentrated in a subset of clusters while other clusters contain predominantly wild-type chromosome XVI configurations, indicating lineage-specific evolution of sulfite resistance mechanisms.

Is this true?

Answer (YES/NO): NO